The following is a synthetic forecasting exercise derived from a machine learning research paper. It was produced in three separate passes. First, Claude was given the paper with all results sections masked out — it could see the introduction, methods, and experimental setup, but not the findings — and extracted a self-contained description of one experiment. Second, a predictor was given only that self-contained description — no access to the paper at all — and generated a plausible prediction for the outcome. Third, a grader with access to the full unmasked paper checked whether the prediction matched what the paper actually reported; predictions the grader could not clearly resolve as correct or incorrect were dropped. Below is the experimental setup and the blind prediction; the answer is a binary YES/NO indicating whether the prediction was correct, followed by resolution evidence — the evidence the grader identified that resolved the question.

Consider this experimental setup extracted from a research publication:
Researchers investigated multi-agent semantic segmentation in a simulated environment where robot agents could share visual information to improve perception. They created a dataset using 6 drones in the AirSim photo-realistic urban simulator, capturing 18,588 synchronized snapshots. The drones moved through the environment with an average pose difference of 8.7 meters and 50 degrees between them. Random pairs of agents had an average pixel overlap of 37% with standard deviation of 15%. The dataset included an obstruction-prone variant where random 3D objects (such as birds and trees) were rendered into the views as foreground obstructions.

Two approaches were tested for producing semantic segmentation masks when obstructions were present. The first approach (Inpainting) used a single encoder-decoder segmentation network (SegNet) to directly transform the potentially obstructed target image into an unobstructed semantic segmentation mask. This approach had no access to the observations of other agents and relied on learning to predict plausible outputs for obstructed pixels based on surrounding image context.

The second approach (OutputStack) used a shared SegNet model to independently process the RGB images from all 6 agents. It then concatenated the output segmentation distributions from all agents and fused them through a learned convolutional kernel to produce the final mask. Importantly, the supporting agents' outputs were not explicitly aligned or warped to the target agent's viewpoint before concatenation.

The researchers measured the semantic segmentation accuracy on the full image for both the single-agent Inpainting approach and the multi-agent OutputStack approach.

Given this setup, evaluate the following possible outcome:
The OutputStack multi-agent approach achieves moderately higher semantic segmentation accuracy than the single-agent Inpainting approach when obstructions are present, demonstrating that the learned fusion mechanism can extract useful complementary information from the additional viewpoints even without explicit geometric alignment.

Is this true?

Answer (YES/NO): NO